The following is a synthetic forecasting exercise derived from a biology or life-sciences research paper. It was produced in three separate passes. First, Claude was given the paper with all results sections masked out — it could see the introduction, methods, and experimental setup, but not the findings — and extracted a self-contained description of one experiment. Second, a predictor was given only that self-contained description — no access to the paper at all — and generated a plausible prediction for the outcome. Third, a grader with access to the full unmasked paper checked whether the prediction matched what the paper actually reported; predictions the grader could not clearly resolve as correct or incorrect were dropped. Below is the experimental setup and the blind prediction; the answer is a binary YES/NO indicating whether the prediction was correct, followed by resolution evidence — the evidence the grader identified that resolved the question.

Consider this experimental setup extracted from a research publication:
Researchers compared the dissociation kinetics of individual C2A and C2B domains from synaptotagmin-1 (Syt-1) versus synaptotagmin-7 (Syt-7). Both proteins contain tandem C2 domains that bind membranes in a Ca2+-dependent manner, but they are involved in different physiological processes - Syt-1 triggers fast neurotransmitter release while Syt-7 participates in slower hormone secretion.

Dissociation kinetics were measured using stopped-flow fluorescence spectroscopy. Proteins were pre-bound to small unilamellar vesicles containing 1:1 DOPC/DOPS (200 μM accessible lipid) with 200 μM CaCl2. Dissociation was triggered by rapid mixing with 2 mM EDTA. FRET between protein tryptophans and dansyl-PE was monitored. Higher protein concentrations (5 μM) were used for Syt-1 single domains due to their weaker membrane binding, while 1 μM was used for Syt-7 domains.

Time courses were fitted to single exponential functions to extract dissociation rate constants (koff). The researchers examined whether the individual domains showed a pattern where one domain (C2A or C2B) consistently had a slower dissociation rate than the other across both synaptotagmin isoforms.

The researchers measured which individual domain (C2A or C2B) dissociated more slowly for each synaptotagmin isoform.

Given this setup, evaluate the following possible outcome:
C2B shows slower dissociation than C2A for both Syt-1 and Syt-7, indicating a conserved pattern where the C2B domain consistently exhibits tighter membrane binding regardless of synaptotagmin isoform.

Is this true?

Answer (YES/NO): NO